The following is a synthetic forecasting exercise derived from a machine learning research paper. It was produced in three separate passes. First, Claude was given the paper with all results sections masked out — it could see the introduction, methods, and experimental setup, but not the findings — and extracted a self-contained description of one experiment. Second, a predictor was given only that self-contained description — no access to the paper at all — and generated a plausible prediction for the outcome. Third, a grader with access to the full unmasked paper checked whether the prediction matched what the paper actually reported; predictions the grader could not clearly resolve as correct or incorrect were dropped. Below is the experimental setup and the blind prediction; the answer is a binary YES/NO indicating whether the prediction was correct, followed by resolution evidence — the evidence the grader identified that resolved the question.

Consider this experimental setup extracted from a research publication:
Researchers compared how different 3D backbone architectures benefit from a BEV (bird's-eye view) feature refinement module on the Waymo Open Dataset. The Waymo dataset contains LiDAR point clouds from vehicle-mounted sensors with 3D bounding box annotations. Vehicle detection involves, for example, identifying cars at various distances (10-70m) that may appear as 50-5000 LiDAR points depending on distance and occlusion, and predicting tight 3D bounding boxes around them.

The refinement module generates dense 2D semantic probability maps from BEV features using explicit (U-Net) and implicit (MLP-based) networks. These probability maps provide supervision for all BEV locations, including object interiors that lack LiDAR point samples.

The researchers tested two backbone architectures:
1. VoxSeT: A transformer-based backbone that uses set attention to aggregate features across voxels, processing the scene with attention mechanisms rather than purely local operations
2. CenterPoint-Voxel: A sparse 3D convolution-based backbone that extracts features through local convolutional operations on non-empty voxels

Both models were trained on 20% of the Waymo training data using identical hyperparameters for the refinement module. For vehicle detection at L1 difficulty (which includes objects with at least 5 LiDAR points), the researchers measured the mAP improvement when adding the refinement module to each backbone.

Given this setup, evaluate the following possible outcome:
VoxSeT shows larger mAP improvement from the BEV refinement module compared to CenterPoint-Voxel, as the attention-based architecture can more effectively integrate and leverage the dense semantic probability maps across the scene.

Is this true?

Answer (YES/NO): YES